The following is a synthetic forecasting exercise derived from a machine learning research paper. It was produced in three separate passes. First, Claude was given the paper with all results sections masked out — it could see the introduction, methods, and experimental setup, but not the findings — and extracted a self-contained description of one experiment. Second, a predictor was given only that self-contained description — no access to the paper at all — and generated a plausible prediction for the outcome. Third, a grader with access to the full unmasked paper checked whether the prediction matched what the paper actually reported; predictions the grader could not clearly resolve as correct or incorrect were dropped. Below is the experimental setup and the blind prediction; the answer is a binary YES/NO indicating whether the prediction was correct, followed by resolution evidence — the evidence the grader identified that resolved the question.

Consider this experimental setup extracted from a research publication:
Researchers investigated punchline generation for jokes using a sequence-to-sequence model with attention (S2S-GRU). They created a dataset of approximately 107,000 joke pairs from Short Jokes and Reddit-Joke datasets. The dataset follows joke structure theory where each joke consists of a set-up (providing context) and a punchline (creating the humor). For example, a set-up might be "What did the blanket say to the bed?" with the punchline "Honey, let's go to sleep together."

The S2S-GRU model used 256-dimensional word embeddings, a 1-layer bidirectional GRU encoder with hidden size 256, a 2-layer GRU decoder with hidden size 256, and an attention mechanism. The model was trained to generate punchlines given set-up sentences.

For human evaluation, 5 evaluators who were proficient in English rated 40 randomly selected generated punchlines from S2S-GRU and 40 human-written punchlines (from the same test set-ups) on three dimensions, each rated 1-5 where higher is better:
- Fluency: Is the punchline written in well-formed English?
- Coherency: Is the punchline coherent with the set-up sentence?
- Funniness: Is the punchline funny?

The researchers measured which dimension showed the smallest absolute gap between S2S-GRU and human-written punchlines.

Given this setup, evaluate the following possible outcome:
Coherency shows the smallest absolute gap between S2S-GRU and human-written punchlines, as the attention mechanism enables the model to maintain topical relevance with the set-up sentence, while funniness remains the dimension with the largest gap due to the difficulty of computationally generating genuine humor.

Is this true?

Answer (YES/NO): NO